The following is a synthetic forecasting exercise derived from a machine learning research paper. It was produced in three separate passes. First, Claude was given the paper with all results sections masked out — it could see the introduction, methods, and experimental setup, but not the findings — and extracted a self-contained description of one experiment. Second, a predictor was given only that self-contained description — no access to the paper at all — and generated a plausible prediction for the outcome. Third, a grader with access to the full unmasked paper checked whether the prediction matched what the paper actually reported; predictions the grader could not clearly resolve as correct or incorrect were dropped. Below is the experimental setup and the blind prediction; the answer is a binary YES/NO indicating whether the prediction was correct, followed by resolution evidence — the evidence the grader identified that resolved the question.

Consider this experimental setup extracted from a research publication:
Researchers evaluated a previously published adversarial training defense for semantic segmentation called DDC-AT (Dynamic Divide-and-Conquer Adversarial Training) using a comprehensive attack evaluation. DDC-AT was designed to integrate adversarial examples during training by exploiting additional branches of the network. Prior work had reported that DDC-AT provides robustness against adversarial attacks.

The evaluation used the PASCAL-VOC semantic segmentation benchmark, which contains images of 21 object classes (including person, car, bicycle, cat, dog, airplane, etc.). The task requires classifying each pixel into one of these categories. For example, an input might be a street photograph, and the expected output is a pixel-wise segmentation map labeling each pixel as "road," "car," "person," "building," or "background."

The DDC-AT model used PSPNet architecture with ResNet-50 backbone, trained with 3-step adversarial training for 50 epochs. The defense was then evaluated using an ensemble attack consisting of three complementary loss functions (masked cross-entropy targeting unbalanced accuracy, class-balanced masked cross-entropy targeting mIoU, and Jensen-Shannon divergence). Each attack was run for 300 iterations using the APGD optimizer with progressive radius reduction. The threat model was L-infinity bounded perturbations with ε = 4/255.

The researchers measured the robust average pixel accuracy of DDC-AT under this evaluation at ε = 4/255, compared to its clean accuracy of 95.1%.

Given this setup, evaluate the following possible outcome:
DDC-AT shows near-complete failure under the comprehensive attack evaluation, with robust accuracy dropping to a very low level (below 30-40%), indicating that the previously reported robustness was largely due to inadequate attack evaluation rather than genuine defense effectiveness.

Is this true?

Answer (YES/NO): YES